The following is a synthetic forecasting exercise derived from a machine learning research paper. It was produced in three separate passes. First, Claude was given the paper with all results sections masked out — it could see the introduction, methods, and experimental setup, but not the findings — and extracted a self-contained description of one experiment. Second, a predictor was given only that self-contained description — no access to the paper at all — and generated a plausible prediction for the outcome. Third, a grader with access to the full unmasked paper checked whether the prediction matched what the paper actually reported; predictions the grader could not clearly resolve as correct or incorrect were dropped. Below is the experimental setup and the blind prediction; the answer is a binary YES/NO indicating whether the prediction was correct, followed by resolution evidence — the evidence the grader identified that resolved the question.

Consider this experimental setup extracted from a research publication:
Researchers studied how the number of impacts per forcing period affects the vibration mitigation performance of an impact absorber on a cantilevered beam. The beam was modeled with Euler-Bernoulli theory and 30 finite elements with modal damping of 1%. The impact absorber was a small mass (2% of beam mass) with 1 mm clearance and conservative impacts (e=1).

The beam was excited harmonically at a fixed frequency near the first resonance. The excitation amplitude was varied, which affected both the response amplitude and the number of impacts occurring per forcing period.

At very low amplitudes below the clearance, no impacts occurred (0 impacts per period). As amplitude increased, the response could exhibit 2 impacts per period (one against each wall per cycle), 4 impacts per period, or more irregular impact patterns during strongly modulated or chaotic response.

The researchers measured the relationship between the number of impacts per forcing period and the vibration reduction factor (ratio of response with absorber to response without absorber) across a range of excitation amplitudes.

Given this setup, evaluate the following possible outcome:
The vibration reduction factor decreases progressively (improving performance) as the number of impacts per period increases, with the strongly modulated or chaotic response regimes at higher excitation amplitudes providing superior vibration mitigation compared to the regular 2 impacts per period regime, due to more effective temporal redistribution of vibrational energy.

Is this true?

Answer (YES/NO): NO